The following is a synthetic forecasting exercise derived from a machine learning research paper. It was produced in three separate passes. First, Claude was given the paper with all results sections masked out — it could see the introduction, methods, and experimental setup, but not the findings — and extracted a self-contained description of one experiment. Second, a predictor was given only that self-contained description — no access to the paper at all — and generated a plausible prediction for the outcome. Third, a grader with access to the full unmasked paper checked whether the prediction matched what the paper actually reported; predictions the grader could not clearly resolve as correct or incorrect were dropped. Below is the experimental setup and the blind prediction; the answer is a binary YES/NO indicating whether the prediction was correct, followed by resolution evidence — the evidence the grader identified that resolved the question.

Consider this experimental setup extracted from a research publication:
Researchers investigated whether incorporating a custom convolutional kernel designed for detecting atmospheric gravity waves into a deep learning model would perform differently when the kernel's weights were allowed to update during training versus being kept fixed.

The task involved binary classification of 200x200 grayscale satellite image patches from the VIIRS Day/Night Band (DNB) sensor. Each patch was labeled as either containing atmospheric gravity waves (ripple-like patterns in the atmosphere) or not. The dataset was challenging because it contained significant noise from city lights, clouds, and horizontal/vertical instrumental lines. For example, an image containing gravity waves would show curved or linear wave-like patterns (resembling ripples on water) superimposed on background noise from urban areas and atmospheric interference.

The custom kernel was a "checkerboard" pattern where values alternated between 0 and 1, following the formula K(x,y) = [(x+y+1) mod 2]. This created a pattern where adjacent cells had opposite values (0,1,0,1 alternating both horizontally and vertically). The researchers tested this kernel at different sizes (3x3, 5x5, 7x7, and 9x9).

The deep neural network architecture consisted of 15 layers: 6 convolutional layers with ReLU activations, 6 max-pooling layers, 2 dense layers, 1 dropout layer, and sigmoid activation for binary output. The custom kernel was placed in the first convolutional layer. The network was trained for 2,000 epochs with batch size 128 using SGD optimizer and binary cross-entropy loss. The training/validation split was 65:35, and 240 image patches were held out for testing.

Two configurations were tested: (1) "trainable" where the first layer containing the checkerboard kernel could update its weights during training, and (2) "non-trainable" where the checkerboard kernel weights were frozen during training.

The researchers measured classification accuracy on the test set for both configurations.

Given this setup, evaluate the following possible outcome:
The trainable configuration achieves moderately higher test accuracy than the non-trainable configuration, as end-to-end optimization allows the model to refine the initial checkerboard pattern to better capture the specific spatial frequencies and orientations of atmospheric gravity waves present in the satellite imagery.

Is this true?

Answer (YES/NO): YES